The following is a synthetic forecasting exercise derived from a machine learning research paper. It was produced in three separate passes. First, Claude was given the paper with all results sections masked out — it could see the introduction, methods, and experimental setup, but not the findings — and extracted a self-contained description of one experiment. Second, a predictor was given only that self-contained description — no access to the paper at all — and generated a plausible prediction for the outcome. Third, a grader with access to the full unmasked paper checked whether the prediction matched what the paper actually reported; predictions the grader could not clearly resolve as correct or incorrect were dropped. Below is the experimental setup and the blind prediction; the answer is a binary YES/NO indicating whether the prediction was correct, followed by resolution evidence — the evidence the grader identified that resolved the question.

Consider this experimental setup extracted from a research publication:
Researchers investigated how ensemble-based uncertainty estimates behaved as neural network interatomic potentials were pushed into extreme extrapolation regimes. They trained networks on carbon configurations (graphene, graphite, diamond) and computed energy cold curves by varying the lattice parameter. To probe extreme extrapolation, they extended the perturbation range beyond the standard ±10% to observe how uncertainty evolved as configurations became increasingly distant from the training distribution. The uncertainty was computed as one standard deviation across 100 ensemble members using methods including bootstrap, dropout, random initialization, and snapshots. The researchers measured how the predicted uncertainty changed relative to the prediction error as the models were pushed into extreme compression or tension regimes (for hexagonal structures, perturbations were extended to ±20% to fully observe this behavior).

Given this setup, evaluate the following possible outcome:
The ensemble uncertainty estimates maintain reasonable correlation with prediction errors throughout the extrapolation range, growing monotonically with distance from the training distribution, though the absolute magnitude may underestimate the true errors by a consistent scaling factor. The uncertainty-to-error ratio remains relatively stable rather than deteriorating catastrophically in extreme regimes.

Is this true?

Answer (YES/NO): NO